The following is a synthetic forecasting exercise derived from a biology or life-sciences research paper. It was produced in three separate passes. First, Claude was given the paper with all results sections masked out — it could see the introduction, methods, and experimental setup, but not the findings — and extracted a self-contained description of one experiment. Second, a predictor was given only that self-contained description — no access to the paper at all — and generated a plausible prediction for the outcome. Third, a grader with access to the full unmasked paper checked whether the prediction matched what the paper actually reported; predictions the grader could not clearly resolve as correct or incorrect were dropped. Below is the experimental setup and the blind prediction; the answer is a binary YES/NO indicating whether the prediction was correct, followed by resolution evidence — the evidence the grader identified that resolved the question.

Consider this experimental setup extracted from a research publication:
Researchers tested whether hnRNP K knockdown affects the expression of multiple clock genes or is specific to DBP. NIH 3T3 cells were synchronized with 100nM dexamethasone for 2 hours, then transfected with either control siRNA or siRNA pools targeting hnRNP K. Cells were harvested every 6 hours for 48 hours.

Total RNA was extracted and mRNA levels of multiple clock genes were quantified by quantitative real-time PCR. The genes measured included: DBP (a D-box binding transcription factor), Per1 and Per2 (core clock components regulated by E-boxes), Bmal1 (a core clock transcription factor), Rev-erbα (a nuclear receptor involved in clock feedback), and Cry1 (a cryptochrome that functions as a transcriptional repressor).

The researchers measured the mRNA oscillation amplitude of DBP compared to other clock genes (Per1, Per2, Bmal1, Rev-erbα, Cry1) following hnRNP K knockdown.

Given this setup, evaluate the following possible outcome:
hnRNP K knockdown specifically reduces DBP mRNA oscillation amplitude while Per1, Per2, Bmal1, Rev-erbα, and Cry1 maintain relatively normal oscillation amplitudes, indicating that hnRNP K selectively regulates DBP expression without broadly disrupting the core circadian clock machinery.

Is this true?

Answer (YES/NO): NO